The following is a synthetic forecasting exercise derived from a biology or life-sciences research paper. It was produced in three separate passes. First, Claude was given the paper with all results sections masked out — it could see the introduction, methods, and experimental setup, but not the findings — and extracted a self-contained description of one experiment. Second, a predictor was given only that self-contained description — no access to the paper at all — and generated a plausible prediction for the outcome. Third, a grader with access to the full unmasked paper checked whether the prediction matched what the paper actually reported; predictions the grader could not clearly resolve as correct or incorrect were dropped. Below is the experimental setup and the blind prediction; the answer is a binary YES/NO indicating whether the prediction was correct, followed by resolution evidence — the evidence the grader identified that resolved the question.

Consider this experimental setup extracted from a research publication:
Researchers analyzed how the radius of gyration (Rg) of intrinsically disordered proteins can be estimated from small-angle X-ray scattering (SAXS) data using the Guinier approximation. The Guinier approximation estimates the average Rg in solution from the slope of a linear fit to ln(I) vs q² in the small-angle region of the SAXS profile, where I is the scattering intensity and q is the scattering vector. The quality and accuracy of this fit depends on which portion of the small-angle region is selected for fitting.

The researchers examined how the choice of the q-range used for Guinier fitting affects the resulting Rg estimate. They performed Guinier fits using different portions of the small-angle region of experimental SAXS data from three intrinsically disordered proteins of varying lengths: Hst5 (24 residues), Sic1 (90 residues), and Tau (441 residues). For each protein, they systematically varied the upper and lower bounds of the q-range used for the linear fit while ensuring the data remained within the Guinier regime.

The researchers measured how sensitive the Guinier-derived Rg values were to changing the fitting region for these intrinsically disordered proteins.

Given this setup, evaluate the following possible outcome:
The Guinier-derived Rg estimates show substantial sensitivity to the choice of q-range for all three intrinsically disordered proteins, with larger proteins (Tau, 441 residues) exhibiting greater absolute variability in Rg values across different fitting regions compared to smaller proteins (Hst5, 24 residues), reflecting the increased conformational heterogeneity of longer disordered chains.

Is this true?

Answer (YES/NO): NO